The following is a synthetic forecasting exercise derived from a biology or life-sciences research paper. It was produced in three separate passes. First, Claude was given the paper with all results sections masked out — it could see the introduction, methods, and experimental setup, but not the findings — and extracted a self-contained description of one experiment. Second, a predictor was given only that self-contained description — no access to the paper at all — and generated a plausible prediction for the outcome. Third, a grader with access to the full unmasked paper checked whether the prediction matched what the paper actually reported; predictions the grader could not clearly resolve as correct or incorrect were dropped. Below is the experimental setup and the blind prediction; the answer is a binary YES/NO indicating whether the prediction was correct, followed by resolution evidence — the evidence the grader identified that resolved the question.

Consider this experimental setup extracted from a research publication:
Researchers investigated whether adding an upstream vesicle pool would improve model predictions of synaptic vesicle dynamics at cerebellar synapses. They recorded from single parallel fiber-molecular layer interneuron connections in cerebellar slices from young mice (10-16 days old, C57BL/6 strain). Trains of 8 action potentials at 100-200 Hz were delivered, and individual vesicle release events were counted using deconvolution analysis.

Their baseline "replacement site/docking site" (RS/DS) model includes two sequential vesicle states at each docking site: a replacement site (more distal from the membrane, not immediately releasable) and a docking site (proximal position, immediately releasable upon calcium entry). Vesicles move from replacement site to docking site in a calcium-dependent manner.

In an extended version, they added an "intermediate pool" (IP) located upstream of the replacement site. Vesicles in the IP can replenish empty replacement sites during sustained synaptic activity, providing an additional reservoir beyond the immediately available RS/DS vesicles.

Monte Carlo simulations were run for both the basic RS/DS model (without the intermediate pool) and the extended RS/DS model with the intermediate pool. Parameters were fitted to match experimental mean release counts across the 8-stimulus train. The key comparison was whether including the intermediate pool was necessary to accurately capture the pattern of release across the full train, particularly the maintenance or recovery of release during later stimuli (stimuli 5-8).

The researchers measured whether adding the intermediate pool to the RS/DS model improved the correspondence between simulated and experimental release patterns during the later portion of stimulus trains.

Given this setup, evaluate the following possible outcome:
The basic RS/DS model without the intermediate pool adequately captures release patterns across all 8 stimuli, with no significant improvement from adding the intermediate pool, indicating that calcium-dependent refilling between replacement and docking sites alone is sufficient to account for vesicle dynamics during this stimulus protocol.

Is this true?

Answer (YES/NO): NO